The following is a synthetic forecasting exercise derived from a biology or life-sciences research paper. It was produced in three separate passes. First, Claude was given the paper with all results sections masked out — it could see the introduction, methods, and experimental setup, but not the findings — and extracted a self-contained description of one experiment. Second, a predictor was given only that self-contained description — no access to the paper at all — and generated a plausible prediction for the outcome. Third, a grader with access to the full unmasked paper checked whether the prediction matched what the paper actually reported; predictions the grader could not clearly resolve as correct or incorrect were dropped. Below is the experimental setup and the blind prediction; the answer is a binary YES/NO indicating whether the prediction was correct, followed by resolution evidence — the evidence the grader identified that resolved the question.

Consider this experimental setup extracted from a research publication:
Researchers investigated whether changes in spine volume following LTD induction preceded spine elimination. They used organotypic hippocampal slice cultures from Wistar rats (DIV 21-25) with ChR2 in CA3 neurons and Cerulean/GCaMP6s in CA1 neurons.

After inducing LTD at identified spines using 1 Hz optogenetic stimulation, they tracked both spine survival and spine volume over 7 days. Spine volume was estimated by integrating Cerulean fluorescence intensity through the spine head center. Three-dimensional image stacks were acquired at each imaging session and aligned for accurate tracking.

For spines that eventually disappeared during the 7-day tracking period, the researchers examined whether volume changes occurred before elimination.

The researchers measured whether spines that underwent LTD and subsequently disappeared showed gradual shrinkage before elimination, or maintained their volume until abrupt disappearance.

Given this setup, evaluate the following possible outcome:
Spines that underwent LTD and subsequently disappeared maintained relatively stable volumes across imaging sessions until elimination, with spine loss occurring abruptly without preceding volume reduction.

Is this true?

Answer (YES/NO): YES